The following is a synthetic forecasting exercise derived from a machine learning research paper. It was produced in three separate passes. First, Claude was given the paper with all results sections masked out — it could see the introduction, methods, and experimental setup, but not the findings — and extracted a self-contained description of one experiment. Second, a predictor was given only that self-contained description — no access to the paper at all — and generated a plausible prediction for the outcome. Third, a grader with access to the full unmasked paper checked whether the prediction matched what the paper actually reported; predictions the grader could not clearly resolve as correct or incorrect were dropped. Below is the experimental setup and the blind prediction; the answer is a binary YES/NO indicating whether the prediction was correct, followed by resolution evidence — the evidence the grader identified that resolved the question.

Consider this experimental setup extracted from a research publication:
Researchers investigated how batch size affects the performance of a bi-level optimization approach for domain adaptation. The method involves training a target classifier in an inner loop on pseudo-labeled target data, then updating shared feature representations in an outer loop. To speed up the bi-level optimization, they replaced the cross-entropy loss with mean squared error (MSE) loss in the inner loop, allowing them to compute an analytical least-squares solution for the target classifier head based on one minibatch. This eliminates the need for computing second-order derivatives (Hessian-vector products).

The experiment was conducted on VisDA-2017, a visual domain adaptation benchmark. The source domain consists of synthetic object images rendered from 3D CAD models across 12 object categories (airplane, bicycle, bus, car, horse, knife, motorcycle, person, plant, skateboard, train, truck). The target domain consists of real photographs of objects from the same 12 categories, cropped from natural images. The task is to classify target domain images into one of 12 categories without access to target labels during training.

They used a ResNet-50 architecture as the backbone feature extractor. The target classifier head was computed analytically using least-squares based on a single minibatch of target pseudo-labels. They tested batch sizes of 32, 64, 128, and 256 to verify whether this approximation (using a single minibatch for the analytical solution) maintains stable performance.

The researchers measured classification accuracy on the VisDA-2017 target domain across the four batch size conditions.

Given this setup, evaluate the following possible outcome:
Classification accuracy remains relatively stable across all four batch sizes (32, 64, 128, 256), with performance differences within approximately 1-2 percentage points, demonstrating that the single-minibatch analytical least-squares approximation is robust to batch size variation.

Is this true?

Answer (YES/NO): YES